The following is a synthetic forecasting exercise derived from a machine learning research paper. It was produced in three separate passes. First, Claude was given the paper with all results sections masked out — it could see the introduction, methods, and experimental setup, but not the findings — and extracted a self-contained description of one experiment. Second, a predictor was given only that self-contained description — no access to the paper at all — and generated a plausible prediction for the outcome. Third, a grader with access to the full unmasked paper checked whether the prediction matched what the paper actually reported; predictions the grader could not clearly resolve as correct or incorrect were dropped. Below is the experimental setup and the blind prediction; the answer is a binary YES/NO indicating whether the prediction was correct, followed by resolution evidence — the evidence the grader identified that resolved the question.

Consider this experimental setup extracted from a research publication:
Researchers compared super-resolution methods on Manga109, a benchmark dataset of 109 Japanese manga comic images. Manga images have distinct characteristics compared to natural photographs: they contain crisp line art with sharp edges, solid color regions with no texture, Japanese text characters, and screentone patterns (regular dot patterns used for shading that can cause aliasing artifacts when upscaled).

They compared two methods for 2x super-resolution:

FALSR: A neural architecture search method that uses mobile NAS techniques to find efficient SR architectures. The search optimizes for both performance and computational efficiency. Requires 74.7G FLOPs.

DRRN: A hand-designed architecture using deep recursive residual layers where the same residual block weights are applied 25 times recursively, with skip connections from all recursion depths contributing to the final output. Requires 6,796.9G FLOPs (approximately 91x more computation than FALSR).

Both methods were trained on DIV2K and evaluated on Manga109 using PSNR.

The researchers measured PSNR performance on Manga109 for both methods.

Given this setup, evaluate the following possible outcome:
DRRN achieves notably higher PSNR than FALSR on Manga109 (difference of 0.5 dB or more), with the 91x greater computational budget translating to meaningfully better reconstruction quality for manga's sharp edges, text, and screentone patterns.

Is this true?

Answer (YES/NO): NO